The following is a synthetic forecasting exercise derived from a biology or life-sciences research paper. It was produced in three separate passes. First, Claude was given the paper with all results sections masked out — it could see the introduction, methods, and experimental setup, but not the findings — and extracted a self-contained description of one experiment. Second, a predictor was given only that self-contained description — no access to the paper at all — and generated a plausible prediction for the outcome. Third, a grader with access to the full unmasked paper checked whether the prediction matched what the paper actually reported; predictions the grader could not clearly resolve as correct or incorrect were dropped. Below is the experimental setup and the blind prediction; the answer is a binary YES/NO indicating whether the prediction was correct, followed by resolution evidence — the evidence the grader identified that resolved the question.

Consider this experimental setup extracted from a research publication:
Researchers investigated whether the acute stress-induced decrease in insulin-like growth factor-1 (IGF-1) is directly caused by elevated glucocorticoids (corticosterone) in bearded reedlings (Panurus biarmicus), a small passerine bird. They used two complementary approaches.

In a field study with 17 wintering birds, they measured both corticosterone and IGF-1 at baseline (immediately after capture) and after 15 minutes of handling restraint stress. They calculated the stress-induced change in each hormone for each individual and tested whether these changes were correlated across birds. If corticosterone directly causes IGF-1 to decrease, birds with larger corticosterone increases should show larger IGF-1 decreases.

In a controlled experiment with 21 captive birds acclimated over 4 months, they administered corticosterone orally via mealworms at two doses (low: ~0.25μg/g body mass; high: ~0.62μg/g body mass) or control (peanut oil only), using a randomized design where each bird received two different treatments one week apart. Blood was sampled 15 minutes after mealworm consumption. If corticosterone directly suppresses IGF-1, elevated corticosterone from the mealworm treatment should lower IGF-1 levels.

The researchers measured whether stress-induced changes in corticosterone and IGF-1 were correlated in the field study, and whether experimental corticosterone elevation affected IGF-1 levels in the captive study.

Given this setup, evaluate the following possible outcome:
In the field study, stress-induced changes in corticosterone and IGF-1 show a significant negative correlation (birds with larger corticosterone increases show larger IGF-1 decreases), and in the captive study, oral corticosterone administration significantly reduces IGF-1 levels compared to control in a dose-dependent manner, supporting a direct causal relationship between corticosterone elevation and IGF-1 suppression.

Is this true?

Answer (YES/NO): NO